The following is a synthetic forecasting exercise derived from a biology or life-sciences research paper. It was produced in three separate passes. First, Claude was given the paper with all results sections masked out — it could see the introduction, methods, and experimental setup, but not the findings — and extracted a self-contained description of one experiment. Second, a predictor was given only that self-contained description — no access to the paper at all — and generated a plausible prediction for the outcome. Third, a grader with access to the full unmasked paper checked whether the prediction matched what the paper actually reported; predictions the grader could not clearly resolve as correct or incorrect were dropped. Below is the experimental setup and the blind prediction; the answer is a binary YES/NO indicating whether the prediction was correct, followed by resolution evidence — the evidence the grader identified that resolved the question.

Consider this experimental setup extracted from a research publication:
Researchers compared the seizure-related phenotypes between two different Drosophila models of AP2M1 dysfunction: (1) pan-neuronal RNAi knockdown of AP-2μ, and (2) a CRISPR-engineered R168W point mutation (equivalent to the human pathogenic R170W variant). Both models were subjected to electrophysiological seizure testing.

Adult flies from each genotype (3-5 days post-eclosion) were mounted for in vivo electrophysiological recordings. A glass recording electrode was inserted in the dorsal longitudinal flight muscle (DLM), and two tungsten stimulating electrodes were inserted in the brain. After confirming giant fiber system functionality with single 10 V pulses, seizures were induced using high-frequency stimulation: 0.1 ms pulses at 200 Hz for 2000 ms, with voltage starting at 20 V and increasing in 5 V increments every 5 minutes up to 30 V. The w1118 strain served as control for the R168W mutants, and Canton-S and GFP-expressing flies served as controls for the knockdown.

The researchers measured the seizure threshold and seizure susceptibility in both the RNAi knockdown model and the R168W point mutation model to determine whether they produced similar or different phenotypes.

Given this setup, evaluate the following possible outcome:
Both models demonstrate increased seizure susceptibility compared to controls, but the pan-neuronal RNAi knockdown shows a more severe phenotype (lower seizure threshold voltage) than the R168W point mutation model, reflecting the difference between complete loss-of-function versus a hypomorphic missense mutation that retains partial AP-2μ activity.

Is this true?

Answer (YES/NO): NO